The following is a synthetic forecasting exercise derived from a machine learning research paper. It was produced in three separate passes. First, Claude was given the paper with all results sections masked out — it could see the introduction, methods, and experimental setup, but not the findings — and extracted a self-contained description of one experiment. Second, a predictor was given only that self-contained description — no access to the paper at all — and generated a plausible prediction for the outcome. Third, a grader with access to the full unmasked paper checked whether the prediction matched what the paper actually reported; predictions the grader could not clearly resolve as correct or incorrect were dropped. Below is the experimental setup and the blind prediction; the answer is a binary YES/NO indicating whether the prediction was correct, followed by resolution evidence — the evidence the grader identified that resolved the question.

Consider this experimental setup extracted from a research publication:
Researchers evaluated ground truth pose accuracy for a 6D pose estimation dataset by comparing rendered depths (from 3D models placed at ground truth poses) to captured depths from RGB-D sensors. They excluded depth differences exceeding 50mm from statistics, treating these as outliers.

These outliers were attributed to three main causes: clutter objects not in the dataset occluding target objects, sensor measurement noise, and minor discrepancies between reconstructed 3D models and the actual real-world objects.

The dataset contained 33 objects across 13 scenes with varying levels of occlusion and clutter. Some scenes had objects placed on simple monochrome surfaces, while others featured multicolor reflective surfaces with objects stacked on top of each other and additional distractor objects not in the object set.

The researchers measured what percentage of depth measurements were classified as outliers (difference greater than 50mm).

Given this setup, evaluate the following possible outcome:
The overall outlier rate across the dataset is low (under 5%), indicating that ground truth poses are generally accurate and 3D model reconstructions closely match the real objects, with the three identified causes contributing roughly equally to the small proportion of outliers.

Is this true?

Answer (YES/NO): NO